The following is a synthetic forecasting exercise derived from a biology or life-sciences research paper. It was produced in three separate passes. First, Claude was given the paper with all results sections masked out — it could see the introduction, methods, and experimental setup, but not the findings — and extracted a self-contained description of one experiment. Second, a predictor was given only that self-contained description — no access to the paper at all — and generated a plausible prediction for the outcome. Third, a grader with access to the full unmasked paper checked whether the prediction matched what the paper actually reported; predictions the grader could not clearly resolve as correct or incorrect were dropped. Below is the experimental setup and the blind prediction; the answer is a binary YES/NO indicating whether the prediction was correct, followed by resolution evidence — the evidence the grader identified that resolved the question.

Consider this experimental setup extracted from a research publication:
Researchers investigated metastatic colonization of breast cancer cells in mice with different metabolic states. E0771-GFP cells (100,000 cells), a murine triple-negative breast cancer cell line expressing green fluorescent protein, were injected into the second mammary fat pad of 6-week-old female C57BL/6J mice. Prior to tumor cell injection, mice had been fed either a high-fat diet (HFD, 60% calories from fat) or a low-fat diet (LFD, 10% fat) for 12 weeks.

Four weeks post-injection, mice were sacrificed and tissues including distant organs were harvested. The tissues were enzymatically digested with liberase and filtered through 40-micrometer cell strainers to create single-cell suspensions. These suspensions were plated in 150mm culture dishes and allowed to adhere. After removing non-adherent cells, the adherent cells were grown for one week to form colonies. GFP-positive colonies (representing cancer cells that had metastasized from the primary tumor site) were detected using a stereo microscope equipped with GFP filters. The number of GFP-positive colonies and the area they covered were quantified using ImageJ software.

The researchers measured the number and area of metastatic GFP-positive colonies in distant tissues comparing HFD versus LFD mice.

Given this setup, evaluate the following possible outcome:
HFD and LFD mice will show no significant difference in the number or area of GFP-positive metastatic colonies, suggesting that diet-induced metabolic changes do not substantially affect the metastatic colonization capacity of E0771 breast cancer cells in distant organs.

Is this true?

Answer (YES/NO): NO